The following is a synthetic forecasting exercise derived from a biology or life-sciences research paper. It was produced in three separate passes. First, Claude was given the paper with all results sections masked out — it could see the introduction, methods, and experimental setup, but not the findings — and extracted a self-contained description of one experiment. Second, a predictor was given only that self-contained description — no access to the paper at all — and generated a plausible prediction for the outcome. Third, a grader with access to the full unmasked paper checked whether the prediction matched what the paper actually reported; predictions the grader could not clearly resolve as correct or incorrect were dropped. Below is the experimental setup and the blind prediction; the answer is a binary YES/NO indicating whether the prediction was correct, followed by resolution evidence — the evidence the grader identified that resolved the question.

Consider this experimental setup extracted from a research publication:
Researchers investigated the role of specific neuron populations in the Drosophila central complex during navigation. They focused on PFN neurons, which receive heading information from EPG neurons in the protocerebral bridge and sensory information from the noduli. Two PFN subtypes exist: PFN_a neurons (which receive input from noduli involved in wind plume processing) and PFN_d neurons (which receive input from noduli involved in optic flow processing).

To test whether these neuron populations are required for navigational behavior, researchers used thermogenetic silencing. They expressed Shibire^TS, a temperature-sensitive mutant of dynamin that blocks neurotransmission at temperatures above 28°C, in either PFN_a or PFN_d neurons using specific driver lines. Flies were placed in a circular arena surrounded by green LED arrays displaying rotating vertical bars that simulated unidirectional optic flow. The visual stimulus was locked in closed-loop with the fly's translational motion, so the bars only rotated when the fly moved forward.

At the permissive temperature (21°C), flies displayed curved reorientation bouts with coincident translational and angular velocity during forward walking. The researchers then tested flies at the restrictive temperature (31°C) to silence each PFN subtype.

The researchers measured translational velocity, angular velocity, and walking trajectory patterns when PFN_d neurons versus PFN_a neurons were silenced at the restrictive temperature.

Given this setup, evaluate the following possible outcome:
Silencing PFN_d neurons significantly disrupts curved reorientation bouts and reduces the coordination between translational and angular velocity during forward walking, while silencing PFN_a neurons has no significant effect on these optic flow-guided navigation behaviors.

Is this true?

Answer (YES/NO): YES